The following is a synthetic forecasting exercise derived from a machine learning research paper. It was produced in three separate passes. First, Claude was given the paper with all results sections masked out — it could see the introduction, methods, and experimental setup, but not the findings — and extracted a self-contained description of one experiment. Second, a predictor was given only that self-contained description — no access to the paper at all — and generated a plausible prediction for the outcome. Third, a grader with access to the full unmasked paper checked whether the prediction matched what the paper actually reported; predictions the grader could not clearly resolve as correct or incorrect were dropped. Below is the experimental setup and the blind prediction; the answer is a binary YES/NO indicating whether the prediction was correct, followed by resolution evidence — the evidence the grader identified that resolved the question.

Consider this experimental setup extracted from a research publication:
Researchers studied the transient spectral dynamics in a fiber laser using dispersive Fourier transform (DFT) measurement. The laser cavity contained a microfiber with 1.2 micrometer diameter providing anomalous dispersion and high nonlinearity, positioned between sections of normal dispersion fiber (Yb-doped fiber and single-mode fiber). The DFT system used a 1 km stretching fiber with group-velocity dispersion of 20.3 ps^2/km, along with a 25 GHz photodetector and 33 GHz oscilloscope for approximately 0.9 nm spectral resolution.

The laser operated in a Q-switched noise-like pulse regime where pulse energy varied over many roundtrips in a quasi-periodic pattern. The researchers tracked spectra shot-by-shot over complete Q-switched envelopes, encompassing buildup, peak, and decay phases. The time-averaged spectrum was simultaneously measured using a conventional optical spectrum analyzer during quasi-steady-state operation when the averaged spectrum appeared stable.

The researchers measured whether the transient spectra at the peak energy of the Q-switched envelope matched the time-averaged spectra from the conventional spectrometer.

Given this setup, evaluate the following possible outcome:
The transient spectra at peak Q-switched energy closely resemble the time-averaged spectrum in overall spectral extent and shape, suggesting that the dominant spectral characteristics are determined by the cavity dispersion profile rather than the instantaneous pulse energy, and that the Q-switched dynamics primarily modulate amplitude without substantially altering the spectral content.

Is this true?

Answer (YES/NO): NO